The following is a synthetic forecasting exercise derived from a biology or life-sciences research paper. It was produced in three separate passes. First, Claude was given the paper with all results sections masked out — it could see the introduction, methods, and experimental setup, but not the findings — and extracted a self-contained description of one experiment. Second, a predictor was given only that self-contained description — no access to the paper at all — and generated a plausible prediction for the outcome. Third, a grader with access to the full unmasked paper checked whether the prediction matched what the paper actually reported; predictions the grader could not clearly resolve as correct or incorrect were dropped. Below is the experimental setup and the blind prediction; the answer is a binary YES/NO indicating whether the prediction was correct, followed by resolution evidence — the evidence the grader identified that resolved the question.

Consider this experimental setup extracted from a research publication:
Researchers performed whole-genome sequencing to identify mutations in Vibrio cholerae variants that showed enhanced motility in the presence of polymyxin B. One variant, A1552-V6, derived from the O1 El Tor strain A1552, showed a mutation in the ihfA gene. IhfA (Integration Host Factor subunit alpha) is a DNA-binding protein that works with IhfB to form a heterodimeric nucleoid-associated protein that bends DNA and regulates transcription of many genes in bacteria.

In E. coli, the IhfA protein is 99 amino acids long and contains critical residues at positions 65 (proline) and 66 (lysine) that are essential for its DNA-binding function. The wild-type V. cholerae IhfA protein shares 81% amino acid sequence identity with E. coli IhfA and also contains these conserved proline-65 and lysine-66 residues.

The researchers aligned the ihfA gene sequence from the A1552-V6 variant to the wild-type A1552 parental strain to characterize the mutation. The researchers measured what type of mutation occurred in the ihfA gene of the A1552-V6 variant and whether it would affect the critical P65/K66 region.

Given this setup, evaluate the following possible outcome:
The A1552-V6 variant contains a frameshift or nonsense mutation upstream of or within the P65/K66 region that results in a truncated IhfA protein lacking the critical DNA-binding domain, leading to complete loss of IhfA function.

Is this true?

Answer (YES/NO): NO